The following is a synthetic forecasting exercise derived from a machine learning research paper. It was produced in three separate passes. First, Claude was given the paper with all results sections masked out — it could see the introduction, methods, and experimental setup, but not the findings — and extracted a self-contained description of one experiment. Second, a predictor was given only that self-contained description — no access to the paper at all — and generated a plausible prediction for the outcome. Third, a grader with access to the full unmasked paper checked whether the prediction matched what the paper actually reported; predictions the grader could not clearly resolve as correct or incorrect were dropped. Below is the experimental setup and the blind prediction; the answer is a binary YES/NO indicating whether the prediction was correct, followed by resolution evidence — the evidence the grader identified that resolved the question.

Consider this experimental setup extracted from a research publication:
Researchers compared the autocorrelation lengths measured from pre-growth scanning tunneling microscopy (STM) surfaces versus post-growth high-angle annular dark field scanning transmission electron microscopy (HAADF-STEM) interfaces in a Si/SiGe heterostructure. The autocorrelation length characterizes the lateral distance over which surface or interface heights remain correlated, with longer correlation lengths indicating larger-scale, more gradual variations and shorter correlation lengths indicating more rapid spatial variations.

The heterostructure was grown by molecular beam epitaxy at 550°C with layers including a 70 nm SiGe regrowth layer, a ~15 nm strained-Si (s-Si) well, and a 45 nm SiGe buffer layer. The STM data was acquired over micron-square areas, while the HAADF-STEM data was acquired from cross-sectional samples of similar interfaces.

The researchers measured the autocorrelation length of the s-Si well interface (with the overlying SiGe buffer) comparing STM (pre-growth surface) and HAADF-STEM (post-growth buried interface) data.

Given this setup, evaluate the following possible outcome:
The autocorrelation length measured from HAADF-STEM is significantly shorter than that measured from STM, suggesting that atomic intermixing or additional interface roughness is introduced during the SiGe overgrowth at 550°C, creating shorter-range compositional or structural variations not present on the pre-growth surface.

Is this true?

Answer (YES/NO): YES